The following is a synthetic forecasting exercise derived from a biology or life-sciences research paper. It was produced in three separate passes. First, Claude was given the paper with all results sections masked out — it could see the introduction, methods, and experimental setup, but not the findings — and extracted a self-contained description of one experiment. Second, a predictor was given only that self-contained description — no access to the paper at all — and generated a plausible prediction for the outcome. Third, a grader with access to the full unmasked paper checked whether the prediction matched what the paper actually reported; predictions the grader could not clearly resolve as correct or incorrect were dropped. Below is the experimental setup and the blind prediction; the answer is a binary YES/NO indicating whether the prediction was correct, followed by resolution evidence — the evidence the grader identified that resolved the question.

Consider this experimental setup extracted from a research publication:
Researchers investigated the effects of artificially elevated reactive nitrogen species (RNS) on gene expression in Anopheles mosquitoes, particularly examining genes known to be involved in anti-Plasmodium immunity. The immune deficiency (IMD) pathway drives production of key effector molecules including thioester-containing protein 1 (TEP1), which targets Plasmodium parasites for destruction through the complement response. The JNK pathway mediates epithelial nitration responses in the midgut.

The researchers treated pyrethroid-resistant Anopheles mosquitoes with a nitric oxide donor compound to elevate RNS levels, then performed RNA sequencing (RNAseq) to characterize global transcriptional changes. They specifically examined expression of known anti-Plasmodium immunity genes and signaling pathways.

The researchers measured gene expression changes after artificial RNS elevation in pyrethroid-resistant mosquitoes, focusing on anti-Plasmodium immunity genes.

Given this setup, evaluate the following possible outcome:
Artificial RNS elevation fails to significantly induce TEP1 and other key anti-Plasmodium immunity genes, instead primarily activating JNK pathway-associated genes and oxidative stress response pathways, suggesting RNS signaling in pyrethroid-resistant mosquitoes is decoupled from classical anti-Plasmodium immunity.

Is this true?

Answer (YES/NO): NO